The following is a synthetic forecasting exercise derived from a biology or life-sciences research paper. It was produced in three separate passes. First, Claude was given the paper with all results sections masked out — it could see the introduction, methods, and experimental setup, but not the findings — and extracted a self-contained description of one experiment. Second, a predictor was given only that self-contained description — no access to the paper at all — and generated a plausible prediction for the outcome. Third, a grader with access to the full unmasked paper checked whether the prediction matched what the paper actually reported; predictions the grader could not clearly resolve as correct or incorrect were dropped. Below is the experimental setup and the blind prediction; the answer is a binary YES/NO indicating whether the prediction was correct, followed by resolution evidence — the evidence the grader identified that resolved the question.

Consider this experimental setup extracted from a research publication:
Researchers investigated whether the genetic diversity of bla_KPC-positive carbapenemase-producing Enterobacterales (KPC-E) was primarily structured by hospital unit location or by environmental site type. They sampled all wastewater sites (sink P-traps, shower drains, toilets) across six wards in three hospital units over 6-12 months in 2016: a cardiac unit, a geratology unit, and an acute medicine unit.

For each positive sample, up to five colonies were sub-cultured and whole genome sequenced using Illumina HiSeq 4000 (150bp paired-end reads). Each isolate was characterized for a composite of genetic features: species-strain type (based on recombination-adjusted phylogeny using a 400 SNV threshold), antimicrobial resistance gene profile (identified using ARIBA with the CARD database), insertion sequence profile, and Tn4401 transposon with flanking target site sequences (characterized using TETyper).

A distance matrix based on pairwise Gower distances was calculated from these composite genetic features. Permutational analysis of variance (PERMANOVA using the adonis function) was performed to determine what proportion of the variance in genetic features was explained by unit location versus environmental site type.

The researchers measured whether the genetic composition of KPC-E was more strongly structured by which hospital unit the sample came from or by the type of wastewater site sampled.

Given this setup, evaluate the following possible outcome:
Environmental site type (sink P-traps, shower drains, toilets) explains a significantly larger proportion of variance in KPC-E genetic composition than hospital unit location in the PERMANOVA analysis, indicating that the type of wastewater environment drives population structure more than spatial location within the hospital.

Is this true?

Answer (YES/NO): NO